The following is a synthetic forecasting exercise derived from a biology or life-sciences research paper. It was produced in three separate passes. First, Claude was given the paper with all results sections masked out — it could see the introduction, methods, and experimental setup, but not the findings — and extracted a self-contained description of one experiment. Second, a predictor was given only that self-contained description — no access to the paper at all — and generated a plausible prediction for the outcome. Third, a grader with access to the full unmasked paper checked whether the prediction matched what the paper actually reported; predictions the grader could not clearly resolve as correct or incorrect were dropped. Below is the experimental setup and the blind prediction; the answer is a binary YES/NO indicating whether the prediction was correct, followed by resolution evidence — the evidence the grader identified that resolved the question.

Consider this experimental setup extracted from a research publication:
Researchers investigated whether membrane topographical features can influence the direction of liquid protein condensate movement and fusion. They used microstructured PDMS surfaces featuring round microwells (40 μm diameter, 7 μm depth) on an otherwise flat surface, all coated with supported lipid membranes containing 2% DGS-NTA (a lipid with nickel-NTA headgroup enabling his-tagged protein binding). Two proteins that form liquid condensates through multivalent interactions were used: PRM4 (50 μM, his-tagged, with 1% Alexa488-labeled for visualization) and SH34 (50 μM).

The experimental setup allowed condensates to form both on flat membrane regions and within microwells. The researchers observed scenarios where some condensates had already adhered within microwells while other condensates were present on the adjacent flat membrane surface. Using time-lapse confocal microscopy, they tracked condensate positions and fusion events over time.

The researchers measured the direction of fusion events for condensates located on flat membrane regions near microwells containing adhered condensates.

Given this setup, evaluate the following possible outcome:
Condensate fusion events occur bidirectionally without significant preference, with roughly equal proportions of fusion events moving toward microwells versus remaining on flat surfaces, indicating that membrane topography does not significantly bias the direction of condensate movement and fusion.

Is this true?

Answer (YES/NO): NO